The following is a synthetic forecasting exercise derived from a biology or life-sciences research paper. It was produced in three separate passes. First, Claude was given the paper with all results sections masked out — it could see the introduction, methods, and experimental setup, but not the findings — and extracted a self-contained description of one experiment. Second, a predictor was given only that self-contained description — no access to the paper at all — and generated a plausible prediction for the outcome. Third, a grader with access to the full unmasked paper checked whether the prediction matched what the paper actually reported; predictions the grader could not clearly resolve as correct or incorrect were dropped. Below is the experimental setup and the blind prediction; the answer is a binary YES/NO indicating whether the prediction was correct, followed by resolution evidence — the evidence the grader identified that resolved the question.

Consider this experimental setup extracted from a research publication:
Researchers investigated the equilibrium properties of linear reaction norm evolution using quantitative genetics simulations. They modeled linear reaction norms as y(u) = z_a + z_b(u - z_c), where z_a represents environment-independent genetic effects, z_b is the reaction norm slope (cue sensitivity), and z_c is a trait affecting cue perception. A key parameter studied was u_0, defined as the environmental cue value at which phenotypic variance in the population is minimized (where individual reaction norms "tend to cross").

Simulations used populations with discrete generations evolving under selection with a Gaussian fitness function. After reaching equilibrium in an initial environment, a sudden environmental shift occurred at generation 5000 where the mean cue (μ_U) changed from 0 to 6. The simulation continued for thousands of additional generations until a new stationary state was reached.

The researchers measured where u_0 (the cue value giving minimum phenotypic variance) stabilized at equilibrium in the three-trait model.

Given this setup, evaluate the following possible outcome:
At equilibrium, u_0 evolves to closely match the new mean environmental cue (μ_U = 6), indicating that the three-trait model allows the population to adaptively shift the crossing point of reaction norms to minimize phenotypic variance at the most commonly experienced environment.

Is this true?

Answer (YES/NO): YES